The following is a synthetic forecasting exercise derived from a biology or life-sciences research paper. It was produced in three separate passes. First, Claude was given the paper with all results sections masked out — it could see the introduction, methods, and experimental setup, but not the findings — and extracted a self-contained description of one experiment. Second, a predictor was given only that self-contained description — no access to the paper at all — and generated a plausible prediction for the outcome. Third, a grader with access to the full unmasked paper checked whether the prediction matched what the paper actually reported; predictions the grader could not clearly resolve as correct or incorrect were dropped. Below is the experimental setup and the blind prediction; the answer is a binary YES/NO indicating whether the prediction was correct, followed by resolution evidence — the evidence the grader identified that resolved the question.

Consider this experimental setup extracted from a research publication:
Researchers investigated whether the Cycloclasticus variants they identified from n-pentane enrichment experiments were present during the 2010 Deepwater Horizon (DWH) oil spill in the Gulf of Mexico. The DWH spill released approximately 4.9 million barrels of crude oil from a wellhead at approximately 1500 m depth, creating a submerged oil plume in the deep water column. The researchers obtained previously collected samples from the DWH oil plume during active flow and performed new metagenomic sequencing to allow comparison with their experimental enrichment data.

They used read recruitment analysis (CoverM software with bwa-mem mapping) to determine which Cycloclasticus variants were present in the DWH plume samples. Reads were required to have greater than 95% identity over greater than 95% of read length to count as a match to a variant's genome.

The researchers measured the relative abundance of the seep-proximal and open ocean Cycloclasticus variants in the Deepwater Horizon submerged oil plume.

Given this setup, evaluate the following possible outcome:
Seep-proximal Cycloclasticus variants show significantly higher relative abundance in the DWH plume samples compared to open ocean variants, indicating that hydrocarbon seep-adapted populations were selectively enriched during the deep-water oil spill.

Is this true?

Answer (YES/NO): YES